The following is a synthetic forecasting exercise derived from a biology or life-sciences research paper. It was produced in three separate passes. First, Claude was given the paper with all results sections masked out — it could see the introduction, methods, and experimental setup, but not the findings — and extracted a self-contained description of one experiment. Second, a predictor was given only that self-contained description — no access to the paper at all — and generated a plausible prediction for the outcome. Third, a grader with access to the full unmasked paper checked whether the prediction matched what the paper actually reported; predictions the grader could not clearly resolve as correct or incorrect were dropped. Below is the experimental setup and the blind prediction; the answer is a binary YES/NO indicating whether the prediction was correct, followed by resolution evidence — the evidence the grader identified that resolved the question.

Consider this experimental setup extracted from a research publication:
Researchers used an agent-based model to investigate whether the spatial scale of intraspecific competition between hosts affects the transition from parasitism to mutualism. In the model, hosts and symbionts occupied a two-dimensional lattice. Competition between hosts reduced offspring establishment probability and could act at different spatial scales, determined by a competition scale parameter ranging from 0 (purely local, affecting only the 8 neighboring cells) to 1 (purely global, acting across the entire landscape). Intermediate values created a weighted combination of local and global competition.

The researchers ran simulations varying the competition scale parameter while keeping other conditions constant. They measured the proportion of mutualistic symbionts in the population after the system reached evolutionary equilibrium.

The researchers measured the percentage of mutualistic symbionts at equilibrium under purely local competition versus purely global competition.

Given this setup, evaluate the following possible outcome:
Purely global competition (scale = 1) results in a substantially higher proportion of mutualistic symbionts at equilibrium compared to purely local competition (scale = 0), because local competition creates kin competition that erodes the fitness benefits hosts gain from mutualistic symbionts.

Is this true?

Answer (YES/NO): YES